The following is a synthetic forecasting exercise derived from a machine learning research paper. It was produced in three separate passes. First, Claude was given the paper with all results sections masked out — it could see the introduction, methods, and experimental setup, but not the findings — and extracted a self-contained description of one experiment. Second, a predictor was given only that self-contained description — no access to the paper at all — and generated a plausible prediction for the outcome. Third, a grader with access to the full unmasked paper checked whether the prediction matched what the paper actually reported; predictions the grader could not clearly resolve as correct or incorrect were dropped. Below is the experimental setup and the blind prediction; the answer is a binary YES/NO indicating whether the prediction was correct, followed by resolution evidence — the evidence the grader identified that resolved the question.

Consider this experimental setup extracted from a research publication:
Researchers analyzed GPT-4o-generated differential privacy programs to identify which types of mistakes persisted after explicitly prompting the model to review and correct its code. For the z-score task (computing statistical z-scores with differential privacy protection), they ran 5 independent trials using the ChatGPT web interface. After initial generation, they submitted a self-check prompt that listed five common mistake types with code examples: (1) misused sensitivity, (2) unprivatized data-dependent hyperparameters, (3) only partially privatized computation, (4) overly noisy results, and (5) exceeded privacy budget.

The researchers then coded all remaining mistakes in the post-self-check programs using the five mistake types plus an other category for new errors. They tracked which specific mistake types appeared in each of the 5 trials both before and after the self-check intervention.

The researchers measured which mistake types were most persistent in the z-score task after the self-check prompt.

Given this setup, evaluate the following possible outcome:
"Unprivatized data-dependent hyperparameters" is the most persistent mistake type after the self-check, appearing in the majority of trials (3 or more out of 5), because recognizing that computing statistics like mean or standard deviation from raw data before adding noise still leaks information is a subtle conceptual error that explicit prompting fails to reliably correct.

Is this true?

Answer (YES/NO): NO